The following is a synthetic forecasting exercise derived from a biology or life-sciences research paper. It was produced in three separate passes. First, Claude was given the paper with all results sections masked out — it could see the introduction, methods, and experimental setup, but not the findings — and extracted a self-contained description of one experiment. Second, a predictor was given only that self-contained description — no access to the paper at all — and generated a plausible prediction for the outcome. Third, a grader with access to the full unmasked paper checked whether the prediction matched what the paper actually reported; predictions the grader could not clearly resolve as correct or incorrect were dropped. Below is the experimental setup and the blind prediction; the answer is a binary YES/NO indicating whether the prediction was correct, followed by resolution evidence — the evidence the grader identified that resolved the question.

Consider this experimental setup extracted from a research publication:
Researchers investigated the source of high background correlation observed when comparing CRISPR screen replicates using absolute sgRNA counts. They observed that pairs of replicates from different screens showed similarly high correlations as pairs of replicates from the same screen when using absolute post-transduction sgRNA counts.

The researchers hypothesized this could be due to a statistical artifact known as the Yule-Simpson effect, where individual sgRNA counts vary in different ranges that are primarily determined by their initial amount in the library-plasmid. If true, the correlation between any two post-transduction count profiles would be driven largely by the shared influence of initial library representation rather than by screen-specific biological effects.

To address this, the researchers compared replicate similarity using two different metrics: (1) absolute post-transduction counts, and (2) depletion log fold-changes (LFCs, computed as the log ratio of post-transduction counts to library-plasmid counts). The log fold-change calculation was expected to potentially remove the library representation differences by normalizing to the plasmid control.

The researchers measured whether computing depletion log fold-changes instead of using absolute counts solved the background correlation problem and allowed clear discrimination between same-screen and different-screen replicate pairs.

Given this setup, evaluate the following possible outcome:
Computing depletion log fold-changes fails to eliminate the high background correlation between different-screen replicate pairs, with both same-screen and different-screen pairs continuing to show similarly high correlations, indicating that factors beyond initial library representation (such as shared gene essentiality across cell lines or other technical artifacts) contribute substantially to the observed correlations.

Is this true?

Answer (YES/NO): YES